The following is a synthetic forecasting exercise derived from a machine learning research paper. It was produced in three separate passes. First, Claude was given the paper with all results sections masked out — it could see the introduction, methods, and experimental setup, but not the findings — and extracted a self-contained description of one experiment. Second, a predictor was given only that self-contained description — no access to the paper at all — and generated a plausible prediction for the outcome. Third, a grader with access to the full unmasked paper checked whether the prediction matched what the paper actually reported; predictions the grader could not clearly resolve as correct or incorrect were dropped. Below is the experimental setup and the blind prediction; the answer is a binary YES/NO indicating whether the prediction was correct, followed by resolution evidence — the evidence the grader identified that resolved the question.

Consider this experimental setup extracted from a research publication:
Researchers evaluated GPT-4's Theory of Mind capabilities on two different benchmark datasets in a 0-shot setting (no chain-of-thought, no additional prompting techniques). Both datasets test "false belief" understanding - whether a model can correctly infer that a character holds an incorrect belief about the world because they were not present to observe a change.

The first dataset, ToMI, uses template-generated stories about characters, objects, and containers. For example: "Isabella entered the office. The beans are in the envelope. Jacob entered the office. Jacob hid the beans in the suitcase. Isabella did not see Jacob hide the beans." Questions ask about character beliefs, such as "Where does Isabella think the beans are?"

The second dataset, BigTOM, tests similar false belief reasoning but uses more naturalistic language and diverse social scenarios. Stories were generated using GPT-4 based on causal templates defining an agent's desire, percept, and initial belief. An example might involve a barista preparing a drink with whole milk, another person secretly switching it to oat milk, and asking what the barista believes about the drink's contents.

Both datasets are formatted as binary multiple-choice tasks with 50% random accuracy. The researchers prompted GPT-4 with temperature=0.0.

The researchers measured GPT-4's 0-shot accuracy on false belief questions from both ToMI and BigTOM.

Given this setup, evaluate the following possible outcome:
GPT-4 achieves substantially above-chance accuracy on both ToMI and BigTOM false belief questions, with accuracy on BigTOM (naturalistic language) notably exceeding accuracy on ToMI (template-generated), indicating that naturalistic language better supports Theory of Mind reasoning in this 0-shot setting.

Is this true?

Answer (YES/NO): NO